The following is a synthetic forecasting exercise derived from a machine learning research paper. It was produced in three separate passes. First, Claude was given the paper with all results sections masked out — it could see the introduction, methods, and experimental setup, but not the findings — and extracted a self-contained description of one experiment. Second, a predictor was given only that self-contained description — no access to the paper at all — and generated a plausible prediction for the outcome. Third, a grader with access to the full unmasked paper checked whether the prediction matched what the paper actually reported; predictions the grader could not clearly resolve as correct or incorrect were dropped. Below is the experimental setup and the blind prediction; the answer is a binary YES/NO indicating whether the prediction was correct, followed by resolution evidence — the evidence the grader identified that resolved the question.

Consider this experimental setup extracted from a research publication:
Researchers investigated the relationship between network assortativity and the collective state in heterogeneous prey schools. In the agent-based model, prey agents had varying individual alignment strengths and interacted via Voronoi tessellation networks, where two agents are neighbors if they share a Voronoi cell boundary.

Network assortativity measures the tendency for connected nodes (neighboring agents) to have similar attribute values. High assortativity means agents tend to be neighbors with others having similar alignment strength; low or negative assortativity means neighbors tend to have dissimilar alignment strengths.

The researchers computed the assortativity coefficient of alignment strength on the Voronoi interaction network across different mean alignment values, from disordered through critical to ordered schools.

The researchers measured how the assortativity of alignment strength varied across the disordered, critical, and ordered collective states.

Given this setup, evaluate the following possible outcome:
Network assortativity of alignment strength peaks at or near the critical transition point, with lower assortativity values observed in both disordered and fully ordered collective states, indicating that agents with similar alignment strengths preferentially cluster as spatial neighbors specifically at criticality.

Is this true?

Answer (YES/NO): YES